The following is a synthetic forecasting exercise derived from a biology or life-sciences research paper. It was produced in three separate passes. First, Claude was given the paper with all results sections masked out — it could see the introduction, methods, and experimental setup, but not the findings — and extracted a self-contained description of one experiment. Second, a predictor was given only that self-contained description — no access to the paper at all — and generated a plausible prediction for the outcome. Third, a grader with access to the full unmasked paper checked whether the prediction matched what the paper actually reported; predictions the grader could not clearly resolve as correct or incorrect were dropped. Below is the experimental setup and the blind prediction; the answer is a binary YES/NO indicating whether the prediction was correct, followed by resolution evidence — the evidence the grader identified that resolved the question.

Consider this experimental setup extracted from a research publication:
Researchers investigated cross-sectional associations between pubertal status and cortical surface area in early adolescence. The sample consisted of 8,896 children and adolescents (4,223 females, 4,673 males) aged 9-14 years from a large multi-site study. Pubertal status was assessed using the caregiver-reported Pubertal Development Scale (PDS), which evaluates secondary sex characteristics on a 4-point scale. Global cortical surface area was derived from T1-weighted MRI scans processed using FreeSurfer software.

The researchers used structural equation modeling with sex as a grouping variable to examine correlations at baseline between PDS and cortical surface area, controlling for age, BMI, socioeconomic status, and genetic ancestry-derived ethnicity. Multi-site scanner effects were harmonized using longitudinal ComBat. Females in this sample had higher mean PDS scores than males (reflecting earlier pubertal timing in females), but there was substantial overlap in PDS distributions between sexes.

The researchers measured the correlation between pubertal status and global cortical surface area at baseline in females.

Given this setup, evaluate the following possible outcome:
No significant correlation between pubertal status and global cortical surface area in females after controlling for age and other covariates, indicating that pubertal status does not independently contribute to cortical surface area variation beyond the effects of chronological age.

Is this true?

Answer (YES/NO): YES